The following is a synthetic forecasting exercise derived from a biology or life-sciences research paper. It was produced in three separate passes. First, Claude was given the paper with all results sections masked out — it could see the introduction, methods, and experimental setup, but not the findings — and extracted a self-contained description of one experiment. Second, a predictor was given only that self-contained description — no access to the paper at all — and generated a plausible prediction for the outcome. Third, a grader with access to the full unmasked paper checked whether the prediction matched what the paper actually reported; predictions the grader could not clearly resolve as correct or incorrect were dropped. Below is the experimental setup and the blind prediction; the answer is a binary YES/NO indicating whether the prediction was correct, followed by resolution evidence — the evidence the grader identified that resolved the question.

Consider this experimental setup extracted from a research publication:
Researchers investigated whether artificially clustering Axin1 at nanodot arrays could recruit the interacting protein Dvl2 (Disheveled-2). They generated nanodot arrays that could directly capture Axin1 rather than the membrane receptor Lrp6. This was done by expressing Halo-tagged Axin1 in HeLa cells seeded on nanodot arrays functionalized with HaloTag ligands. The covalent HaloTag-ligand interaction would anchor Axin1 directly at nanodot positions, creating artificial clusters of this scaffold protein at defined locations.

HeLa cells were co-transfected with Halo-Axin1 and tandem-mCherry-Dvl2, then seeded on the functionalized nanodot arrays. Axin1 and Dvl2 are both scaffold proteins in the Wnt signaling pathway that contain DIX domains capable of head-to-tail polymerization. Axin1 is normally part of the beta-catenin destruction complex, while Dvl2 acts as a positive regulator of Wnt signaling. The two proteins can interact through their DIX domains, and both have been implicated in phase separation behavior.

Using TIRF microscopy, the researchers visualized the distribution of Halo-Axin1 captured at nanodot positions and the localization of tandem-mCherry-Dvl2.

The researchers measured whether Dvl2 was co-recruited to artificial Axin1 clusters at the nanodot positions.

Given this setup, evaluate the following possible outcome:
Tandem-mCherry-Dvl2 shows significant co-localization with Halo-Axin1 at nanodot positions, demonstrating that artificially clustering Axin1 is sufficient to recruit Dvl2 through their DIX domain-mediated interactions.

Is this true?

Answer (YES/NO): YES